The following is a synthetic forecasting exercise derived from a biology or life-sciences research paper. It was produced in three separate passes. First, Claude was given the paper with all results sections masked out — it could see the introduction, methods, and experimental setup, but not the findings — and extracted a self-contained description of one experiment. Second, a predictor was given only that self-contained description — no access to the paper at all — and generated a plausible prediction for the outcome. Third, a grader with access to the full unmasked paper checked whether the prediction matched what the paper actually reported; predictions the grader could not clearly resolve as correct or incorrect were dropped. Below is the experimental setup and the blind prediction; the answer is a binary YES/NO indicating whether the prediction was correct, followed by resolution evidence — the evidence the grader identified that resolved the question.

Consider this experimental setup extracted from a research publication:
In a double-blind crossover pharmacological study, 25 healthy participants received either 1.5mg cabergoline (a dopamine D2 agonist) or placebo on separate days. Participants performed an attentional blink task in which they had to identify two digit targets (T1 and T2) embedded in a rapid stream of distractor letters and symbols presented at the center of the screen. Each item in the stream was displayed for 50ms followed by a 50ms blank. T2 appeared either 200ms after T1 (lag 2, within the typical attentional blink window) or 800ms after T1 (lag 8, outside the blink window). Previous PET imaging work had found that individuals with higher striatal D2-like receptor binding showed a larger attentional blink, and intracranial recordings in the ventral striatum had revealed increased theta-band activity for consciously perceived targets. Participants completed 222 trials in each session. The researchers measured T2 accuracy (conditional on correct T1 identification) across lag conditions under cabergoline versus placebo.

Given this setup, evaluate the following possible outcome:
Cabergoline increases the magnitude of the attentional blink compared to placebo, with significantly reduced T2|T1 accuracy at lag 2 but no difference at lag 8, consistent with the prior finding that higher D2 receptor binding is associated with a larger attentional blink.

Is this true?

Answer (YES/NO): NO